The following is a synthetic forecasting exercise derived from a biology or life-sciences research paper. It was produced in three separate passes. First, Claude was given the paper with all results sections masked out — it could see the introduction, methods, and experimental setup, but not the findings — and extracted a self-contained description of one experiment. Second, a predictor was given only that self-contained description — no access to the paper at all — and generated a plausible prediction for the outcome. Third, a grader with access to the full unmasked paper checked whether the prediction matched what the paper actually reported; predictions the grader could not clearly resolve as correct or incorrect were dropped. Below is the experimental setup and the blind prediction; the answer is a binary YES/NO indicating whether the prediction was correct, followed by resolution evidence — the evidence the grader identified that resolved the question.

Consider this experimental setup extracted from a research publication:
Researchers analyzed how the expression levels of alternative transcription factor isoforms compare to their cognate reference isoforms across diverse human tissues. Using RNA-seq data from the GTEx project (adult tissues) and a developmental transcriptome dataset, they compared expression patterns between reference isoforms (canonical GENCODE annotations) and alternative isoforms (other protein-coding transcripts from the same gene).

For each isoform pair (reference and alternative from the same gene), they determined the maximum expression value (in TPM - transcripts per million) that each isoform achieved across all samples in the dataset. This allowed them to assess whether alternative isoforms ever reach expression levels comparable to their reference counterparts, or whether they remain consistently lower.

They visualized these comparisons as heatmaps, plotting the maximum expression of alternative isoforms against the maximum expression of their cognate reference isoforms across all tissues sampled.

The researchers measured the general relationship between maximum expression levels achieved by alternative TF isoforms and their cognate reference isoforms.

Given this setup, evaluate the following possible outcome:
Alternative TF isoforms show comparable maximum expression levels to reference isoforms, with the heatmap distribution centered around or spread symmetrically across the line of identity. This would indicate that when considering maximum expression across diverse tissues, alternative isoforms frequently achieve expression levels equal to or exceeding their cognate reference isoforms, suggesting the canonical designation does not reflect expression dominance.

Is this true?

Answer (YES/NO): NO